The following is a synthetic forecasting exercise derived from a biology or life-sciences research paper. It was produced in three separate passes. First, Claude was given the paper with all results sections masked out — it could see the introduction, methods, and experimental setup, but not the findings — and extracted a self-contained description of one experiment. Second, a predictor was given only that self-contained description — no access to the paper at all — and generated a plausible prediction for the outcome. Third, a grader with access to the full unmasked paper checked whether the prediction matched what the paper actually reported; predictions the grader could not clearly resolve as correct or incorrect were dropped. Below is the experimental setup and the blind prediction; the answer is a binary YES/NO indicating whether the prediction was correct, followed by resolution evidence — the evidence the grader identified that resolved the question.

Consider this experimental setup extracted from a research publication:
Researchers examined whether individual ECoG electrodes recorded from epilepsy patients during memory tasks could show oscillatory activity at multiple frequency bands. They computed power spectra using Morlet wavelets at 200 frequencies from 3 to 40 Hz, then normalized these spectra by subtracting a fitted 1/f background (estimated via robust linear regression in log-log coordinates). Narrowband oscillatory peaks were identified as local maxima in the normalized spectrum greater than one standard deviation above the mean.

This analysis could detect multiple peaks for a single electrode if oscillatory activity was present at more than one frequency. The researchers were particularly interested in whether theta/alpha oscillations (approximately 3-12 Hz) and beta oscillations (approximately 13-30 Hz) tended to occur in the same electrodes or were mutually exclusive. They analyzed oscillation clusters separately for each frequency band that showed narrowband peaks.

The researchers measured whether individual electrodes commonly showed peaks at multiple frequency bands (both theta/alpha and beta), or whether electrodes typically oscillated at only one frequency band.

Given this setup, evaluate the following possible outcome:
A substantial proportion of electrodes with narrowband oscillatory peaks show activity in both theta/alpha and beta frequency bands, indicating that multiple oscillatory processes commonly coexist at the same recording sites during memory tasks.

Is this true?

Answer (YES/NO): YES